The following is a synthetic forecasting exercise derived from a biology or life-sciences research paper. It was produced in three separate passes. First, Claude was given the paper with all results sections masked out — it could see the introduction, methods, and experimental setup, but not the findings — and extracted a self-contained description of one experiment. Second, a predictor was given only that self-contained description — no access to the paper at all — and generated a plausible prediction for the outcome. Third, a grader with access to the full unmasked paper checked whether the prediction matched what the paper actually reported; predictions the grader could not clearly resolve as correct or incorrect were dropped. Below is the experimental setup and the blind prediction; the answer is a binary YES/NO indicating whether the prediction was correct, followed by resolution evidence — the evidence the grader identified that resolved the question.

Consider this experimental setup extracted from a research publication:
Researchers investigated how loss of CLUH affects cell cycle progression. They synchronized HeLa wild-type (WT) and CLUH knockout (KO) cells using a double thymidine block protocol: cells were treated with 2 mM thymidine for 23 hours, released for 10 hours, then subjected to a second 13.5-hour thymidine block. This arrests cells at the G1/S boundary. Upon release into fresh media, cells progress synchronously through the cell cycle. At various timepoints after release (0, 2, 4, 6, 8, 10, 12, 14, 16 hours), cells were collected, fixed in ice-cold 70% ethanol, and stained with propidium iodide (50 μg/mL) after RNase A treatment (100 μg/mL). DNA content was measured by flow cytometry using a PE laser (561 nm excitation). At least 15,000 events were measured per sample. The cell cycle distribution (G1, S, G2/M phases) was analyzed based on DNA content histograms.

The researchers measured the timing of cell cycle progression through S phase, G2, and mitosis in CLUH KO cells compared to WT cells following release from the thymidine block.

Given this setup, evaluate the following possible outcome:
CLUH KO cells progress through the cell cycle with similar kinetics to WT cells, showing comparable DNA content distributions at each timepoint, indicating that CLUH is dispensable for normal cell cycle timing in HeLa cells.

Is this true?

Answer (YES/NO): NO